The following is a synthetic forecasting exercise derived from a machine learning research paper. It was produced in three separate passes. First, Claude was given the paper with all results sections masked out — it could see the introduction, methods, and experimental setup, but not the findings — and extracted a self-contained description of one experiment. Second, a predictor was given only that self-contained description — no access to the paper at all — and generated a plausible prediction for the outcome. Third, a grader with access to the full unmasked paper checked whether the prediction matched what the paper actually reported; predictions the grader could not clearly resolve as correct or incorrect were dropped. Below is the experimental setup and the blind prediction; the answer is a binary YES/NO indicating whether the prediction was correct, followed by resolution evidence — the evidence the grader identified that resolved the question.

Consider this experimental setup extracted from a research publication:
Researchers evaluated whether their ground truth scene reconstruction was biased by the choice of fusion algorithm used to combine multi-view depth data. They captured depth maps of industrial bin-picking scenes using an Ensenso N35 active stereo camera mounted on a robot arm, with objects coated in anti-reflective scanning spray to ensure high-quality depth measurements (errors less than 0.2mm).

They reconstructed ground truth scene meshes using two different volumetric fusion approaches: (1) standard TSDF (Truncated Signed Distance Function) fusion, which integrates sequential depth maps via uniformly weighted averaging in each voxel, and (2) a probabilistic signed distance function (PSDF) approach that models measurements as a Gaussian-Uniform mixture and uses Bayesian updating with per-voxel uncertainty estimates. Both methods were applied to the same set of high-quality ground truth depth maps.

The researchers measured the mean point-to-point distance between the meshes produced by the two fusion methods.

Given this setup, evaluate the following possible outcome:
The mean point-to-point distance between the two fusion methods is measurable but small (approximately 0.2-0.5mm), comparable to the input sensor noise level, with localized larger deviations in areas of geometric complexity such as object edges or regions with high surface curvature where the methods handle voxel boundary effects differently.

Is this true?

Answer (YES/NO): NO